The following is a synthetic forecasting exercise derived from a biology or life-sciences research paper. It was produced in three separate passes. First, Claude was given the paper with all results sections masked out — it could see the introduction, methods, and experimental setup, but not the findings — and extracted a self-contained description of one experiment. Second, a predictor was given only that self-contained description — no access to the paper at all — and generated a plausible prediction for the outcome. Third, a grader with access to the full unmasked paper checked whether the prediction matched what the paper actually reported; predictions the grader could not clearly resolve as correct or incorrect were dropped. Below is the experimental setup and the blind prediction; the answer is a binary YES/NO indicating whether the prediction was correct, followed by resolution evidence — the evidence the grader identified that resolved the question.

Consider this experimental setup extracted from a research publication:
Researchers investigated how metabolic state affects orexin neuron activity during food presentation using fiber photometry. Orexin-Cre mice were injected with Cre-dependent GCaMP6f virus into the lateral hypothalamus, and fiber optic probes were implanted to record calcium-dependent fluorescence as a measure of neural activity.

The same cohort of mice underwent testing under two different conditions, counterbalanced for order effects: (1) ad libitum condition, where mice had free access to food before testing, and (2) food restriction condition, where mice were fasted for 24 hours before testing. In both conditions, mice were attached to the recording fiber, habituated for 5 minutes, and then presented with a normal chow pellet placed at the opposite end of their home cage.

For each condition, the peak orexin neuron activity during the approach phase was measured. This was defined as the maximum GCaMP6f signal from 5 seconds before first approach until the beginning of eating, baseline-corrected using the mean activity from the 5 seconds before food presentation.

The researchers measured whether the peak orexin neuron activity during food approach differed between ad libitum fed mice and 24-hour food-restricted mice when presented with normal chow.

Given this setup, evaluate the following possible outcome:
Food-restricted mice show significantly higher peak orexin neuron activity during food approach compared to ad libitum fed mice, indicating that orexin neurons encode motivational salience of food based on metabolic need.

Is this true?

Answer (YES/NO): YES